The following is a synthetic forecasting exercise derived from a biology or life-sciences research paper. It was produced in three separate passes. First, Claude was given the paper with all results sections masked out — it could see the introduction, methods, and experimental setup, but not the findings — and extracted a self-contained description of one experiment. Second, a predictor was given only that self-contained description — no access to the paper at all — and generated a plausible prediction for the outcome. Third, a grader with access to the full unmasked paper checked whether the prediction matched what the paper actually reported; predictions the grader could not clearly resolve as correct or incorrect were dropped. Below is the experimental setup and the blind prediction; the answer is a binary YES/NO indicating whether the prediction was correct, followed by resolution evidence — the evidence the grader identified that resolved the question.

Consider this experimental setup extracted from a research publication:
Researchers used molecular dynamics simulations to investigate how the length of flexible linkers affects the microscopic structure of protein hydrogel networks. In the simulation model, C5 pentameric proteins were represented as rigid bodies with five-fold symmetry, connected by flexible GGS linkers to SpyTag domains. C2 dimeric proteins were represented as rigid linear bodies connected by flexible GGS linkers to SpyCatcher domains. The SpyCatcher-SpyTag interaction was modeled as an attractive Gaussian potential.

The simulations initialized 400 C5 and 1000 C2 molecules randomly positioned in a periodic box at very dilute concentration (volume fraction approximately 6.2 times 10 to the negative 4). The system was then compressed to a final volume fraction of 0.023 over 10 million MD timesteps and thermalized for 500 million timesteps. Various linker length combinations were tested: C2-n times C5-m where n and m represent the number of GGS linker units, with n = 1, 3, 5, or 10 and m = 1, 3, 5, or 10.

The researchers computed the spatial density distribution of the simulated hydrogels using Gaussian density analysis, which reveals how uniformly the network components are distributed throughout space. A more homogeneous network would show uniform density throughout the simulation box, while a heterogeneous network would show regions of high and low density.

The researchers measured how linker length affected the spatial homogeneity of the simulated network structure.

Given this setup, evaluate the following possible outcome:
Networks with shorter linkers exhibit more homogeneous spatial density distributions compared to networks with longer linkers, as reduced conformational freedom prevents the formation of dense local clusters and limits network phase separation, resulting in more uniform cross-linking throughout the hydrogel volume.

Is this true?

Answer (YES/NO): NO